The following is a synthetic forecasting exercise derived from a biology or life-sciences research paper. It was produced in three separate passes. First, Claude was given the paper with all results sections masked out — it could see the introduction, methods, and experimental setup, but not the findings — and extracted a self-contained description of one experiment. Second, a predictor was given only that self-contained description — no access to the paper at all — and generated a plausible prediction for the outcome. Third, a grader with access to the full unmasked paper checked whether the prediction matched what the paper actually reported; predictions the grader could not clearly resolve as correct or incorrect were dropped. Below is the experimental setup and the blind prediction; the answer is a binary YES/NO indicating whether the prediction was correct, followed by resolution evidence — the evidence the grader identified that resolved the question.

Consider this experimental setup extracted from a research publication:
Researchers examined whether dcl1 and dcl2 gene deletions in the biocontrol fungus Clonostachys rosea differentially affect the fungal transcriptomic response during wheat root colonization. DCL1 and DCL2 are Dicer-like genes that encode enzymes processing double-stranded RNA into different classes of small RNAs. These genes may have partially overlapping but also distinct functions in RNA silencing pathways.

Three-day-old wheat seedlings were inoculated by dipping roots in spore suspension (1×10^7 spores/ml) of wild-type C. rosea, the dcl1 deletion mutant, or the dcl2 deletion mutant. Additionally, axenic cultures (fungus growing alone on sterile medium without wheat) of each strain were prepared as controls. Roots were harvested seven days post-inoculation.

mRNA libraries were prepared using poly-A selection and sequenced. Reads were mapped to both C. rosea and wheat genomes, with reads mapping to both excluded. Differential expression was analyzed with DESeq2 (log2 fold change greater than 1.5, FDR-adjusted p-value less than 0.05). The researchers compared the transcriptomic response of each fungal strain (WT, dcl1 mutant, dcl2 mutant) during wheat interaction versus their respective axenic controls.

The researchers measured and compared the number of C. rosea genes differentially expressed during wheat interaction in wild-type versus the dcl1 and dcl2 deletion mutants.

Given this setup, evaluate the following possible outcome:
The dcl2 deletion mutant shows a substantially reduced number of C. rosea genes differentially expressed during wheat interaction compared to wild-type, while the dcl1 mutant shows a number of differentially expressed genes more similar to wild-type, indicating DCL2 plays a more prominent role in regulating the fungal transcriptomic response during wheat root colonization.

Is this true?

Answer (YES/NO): NO